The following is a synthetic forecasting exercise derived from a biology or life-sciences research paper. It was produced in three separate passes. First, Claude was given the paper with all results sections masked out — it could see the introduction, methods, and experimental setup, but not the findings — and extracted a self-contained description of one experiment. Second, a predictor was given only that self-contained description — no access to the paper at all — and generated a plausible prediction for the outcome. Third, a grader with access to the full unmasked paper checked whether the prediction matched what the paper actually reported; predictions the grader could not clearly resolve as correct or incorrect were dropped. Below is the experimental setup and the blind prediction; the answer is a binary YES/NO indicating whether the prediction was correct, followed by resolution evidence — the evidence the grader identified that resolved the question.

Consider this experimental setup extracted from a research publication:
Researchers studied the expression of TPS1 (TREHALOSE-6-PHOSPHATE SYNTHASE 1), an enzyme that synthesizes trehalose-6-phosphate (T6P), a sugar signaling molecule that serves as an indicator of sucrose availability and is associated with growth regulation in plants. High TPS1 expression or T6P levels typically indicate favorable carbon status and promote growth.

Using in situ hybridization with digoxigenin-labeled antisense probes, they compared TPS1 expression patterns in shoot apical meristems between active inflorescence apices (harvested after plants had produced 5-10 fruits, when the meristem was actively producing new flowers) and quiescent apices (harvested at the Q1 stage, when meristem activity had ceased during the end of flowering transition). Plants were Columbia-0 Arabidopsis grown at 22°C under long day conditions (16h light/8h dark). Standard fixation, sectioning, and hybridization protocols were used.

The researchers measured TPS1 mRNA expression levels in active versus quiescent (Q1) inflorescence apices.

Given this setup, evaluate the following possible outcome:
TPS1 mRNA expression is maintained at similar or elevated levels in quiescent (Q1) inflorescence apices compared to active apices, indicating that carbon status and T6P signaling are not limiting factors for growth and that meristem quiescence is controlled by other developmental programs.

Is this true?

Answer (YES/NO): NO